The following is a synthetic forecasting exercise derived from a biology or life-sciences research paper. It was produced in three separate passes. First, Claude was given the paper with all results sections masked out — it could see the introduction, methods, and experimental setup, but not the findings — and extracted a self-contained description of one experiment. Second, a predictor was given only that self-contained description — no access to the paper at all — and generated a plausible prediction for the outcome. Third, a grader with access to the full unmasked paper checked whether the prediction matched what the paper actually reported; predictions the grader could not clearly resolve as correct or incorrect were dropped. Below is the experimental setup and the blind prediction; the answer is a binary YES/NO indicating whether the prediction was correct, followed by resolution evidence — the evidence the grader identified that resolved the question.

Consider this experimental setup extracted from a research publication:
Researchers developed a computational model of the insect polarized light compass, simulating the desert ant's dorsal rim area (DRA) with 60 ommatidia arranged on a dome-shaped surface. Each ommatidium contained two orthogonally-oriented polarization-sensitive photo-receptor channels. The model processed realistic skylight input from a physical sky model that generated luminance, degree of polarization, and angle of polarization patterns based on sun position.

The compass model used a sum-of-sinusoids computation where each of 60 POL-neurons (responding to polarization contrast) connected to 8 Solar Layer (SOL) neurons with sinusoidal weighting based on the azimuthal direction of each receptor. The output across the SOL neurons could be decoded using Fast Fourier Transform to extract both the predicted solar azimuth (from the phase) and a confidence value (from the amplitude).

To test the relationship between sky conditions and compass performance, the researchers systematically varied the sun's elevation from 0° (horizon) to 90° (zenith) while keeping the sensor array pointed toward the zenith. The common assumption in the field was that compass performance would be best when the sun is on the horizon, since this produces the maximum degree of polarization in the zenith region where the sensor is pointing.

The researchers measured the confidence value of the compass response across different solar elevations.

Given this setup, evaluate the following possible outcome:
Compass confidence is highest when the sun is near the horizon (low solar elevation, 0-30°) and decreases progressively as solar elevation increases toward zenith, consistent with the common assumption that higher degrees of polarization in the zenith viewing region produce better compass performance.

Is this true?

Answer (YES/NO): NO